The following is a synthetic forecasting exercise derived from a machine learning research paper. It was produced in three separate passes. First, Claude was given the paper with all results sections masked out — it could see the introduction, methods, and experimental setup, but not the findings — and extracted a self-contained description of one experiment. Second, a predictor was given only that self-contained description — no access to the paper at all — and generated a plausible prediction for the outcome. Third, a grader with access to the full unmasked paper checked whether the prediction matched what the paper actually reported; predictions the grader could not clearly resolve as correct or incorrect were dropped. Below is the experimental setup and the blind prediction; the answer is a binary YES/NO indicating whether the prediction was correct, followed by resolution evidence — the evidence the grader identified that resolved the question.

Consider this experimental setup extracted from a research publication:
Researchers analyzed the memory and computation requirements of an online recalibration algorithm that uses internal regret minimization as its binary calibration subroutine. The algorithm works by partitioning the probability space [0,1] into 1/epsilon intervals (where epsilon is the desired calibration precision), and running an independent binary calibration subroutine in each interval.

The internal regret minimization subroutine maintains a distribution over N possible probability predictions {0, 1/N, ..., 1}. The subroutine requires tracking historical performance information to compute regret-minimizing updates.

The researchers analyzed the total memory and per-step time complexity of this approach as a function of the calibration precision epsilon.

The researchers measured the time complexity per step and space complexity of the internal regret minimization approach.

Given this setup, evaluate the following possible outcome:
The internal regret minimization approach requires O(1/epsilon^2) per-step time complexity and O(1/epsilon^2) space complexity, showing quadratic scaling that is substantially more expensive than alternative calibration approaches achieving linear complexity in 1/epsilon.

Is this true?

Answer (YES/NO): NO